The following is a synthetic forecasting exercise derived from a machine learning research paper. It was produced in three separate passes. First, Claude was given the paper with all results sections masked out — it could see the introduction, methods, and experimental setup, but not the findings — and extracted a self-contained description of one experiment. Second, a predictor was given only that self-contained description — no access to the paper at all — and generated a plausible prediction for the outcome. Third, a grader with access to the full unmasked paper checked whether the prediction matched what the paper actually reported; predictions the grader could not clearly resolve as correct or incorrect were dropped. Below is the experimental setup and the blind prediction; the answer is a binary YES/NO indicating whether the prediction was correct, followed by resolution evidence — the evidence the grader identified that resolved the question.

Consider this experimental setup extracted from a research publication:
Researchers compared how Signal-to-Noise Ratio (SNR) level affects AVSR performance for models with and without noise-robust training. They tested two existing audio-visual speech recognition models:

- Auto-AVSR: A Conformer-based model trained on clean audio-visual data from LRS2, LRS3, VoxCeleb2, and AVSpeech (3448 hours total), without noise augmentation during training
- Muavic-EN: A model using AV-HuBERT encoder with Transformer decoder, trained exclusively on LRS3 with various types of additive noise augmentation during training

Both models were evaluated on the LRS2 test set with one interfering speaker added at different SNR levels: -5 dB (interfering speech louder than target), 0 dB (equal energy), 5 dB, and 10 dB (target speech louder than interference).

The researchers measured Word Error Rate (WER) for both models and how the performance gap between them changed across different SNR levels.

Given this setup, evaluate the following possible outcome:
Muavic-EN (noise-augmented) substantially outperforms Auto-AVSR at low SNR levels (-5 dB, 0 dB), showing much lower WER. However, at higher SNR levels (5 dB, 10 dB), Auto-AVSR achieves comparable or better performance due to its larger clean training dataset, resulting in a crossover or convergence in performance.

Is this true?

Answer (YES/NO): YES